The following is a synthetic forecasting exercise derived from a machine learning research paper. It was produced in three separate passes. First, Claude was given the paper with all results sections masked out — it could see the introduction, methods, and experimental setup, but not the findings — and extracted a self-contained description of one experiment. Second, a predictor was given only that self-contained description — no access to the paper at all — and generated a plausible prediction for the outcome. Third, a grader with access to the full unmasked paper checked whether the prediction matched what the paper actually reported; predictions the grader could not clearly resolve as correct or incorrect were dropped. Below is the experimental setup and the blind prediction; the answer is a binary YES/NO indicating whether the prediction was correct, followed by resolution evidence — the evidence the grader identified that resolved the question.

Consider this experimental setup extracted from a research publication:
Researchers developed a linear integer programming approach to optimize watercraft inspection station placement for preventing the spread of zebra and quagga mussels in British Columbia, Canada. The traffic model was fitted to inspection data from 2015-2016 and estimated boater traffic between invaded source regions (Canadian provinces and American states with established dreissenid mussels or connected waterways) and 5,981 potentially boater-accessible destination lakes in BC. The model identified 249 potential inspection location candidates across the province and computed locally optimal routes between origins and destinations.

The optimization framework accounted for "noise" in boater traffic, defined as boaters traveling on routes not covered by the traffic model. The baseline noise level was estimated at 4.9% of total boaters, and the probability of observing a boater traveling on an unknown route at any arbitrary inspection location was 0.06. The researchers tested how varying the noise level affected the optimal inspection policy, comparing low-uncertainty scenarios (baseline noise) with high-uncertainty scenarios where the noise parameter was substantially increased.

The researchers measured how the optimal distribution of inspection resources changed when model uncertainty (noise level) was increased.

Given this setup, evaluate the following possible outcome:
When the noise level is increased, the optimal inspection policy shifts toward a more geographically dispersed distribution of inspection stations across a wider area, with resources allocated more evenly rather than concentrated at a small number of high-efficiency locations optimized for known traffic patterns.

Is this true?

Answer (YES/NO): YES